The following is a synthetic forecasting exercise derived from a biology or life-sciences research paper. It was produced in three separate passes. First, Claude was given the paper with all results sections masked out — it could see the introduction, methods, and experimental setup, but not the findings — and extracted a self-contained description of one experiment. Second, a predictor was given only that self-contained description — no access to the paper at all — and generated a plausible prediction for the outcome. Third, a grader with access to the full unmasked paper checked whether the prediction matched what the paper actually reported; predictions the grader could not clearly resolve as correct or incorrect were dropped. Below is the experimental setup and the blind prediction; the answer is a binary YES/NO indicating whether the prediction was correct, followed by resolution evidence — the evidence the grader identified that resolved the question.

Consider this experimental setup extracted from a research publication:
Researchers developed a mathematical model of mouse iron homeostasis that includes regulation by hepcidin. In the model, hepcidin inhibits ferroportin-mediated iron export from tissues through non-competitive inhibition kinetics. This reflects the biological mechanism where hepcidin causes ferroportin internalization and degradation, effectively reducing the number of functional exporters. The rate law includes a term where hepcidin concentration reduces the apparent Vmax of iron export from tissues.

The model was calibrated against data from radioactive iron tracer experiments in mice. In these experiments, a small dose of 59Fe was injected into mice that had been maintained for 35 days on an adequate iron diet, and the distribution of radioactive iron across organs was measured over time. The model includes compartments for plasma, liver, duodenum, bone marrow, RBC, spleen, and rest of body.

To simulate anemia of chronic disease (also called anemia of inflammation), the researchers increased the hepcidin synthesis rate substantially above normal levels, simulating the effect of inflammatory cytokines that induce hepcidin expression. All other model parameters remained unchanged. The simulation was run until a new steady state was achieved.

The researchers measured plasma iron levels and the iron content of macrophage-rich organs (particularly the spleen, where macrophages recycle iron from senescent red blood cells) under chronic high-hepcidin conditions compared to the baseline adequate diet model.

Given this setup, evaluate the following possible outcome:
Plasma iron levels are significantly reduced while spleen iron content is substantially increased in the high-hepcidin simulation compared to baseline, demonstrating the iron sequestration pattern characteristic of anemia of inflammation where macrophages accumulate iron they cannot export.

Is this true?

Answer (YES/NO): YES